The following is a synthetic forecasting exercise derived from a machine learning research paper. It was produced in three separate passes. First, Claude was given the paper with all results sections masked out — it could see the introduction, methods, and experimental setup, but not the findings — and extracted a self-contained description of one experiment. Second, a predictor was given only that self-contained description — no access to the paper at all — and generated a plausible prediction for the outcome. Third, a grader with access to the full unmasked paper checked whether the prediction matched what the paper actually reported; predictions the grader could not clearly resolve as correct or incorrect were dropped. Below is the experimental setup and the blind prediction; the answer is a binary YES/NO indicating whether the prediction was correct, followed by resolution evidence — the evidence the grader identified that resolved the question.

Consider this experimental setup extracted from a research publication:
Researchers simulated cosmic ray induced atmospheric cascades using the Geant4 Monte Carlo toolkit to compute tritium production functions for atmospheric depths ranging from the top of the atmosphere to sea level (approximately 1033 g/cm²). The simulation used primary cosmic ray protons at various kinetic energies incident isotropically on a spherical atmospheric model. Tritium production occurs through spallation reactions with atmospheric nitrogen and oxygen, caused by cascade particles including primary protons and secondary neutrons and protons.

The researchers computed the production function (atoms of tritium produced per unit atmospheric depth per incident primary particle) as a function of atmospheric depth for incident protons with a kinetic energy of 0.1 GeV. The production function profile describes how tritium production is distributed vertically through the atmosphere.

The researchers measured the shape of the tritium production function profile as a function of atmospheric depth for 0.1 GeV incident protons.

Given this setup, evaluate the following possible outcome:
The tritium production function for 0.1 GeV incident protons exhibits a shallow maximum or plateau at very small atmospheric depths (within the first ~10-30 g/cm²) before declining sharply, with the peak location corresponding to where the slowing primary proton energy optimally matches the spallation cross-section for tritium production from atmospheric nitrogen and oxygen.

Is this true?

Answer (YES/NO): NO